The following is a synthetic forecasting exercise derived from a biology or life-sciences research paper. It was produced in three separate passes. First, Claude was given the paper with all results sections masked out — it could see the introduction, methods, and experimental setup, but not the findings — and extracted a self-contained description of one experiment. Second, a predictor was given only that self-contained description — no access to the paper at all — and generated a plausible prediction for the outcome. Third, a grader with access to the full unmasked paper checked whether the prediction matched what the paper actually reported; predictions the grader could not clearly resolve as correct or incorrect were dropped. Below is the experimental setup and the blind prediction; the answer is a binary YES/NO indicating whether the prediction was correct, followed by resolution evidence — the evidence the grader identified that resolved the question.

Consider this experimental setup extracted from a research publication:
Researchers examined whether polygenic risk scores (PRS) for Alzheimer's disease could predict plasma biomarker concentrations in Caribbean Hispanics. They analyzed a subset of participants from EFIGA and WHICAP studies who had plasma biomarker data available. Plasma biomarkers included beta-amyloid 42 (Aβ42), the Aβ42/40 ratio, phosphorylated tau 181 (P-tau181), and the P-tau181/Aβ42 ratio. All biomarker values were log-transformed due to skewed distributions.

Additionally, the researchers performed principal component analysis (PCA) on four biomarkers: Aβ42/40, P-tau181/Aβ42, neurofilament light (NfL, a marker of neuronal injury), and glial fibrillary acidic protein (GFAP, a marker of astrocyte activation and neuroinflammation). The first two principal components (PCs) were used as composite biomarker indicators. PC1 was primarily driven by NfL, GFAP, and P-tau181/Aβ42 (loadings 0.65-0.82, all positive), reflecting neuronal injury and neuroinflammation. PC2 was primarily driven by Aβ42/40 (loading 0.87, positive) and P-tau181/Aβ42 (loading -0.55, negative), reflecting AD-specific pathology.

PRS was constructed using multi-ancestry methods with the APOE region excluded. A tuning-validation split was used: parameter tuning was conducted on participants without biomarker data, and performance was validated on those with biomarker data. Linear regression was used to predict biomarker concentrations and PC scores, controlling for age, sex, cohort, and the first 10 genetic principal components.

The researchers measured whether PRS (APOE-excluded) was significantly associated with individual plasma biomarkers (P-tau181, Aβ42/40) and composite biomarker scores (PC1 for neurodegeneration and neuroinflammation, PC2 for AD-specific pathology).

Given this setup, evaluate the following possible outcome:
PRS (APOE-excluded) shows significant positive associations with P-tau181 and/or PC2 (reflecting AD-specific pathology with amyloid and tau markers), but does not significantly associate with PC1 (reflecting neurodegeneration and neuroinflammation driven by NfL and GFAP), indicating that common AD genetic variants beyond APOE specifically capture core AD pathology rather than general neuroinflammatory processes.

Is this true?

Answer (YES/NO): NO